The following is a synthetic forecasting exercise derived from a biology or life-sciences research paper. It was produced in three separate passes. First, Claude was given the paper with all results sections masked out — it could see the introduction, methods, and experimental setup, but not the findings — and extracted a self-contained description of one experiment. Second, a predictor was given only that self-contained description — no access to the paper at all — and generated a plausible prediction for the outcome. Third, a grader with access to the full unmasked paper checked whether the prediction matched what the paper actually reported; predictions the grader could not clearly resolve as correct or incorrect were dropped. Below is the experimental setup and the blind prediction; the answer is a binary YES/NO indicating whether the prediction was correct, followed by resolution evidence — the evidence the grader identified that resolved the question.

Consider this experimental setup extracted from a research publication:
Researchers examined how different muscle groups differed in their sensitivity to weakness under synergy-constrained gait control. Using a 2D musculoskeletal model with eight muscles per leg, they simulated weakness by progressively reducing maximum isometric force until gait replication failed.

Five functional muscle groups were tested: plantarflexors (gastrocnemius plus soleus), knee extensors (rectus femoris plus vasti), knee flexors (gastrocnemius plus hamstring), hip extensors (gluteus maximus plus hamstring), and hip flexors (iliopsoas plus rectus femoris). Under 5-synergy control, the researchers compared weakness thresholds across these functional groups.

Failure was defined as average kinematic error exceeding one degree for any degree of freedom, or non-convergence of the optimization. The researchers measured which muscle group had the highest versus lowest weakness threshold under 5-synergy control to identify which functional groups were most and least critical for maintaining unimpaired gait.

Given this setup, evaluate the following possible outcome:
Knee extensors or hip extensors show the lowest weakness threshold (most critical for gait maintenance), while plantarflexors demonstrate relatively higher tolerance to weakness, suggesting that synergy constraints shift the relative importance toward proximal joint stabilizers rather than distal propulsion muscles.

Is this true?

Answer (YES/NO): NO